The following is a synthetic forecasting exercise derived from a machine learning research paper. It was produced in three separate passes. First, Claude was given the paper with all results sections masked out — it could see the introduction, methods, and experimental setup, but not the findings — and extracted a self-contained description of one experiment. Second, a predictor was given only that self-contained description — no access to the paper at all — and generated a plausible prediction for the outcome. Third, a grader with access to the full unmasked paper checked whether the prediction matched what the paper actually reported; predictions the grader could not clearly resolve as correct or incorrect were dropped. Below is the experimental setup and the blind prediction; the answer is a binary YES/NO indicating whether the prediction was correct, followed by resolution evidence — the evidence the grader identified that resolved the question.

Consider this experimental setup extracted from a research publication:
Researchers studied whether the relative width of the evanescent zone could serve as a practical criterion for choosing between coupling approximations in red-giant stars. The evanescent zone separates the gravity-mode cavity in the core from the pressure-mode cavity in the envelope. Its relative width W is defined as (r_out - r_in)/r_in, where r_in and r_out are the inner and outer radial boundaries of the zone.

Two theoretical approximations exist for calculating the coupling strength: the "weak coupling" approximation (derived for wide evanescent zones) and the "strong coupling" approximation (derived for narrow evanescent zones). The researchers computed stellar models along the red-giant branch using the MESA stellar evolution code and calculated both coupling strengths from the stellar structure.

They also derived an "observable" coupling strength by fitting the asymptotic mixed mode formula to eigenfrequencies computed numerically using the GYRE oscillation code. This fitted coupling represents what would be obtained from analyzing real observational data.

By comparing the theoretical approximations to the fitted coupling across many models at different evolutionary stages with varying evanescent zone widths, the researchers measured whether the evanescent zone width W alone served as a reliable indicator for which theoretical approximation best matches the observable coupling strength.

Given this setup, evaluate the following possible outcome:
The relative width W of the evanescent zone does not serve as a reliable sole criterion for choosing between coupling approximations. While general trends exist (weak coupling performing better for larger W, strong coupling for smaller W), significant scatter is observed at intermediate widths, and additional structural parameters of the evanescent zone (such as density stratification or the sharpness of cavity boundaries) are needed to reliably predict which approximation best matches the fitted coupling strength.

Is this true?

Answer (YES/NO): NO